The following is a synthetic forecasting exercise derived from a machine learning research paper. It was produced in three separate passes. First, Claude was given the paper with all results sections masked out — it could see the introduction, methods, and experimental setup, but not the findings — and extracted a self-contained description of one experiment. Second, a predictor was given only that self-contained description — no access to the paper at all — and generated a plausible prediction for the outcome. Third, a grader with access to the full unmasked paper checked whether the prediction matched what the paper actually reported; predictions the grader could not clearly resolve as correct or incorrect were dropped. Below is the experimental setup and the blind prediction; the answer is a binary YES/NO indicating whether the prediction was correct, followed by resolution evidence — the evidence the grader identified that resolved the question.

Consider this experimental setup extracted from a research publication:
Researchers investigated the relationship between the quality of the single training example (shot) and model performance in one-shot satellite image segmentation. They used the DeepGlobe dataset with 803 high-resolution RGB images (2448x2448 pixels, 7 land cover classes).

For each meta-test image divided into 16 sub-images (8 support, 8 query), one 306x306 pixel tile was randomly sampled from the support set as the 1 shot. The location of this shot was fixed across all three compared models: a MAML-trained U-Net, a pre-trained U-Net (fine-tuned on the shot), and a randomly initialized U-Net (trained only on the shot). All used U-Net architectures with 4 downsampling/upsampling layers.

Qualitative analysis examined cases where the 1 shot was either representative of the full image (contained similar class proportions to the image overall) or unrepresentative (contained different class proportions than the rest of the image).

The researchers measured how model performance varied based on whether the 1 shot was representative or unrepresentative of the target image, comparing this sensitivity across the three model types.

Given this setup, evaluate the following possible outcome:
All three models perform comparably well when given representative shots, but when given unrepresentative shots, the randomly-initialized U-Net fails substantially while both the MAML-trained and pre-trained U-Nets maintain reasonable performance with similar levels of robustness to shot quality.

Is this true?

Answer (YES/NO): NO